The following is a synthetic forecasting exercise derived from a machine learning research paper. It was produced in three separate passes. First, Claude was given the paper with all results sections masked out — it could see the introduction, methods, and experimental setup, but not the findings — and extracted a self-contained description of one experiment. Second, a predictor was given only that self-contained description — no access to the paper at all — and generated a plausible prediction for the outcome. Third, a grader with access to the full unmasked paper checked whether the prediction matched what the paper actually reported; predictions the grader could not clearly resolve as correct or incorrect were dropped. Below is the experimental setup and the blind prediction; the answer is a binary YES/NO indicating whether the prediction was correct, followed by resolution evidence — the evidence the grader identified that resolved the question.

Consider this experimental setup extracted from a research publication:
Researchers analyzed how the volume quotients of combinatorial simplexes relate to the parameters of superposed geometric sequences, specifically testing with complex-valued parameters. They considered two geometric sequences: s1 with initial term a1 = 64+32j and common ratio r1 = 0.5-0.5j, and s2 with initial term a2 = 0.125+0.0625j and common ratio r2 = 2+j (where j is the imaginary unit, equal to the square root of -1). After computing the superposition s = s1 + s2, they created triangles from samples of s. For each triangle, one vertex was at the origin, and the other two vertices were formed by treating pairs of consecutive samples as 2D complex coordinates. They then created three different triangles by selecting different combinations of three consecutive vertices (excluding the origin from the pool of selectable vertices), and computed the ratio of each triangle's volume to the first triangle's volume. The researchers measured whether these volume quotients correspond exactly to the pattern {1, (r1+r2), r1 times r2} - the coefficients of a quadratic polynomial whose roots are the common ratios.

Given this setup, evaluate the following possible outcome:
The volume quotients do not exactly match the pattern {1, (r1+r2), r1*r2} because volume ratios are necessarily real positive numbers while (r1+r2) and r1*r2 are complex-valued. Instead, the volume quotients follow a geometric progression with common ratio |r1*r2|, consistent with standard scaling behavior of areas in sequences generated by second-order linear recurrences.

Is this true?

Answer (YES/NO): NO